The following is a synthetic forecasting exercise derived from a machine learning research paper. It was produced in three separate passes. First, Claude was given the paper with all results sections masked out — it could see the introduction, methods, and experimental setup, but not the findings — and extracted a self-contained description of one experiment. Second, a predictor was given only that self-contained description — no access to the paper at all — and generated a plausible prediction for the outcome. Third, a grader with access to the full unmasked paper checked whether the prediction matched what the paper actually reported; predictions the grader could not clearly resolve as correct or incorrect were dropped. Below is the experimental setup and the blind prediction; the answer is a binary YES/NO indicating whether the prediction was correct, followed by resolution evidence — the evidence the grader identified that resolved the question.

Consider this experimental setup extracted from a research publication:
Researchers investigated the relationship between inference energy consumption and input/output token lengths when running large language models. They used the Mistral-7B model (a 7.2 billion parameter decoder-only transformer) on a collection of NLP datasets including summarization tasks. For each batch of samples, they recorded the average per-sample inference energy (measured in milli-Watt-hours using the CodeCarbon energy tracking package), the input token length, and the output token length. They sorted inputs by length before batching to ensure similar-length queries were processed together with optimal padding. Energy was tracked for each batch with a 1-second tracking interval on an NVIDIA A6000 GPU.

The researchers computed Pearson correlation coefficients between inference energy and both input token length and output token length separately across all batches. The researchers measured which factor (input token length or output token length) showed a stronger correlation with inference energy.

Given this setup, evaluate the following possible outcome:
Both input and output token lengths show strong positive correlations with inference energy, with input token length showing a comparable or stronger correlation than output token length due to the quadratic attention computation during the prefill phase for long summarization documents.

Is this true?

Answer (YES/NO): NO